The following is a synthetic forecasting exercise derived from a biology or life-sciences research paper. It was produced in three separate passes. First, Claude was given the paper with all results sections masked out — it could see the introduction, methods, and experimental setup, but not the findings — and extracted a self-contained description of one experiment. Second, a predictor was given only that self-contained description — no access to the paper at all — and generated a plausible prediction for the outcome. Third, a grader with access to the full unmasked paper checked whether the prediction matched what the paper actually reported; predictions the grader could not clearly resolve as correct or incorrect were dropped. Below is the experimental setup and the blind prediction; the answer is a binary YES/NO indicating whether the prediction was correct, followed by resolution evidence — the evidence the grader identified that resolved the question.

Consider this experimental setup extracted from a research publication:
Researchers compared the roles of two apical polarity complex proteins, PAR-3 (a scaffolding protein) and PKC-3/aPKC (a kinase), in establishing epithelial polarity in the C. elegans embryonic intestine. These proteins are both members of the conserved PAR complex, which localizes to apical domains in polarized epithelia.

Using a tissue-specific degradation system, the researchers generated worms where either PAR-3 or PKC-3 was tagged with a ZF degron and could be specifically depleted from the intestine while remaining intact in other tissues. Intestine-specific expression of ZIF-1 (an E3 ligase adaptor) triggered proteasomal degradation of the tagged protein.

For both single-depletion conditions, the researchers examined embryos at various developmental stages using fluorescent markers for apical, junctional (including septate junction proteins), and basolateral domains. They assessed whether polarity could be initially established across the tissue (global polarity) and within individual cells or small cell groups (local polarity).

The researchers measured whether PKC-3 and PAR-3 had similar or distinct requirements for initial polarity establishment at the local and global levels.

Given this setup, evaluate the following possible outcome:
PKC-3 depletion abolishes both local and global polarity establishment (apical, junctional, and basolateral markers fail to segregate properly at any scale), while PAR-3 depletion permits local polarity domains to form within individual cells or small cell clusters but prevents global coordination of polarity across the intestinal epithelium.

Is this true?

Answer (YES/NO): NO